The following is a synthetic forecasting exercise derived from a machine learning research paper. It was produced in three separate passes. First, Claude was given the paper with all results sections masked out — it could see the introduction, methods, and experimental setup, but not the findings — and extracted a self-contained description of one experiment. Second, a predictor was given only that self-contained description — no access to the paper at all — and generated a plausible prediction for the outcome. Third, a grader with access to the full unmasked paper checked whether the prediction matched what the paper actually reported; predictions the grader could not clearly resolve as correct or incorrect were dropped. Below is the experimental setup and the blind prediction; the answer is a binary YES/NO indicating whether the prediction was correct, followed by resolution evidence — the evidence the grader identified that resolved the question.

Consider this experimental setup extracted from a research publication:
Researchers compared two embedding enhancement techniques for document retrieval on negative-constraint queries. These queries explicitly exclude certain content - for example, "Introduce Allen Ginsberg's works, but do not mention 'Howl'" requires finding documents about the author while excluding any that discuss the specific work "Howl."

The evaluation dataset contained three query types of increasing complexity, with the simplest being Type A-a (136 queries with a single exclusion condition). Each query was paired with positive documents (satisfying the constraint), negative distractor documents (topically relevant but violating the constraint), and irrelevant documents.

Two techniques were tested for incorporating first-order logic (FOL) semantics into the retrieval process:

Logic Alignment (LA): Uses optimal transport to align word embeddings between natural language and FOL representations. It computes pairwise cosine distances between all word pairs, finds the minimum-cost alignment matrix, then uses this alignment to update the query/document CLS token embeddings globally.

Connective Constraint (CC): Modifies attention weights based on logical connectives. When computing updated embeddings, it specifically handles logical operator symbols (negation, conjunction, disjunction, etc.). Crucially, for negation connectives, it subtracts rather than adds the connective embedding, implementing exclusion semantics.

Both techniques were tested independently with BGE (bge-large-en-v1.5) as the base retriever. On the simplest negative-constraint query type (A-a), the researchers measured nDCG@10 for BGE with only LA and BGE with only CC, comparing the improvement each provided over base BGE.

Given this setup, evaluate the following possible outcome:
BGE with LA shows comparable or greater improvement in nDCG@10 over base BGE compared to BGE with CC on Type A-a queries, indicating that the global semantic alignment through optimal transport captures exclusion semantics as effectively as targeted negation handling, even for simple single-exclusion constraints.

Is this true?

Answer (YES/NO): NO